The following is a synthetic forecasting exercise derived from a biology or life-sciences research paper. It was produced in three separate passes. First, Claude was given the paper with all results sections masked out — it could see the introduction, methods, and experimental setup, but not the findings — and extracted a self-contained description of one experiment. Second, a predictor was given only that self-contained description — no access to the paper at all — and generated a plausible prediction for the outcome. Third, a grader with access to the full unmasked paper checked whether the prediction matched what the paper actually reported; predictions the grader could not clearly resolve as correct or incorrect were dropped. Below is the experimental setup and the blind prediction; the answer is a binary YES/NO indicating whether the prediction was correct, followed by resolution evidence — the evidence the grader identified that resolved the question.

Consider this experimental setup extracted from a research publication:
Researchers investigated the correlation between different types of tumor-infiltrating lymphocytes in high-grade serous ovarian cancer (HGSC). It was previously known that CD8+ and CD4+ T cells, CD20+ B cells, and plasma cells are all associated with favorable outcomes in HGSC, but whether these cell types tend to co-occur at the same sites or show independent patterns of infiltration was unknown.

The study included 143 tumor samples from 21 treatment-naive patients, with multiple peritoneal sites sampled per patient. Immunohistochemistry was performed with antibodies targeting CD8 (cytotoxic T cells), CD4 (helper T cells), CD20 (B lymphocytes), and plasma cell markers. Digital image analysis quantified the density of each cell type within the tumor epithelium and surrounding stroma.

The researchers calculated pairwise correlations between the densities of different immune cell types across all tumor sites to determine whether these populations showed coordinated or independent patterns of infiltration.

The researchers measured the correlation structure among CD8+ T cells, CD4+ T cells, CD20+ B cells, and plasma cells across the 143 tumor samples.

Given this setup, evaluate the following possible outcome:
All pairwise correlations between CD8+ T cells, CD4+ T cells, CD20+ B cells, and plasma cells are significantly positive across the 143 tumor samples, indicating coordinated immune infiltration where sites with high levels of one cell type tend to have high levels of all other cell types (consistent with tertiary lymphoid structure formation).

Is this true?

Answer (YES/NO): YES